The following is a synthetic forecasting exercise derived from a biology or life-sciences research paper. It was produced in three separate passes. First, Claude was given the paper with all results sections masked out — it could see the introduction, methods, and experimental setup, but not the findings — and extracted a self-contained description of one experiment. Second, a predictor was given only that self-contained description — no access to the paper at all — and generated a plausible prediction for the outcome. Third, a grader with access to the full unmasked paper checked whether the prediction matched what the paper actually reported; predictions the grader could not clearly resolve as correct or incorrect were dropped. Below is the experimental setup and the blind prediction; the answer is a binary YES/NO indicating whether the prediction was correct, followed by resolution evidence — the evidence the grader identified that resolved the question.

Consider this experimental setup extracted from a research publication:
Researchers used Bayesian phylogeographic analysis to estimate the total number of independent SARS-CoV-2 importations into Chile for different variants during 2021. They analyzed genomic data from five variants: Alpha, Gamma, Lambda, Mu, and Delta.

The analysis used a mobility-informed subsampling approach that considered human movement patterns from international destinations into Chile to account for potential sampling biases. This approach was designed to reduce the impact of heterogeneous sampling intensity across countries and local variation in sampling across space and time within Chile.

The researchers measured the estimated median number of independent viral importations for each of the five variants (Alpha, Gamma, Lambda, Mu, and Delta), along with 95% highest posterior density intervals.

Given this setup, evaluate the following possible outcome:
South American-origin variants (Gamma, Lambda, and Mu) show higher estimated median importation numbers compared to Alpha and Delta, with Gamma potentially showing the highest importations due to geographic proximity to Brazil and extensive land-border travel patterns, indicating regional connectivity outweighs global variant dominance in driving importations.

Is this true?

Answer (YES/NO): NO